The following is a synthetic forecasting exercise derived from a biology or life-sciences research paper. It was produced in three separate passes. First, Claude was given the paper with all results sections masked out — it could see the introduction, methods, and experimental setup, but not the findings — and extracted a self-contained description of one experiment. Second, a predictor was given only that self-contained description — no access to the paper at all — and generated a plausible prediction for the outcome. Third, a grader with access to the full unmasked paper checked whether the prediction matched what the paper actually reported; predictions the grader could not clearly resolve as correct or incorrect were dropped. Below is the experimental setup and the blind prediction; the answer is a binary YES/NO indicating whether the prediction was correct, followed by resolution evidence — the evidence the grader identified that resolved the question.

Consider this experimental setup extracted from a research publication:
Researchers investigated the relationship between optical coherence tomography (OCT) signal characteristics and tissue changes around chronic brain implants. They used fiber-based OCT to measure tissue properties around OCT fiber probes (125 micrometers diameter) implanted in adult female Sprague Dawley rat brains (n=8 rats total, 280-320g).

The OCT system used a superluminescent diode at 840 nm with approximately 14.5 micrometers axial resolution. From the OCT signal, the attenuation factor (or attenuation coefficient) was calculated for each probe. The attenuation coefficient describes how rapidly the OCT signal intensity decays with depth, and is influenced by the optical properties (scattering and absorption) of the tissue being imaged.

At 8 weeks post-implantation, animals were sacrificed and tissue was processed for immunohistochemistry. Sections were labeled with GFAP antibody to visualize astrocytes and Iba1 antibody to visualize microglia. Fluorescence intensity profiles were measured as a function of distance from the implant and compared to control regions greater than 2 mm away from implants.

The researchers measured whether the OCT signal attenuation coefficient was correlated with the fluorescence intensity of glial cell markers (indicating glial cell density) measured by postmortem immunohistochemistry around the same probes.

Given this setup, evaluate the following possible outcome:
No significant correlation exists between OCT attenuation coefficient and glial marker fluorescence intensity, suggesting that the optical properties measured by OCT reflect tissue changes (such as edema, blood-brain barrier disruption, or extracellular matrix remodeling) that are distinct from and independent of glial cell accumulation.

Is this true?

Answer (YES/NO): NO